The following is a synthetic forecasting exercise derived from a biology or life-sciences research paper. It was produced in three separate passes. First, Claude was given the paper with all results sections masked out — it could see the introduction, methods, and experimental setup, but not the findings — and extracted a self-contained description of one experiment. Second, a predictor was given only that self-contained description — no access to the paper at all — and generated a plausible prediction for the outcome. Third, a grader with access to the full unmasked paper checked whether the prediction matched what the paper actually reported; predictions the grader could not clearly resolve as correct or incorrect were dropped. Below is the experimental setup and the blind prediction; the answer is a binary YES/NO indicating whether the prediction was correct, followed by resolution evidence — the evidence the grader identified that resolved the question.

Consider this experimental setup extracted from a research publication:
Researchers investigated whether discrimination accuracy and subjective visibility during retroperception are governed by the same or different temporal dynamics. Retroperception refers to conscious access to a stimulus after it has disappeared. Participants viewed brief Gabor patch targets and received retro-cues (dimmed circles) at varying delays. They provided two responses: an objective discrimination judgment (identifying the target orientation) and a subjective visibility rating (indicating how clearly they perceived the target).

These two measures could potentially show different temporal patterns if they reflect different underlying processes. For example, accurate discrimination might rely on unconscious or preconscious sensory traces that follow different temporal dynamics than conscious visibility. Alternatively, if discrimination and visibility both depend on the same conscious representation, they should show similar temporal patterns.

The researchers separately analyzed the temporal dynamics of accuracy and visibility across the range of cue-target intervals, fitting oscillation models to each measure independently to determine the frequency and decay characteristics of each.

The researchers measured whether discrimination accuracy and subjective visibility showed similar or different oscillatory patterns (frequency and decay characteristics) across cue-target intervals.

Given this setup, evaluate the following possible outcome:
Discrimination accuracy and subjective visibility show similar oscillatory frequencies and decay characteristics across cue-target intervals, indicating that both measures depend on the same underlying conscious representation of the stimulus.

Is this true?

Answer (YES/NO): YES